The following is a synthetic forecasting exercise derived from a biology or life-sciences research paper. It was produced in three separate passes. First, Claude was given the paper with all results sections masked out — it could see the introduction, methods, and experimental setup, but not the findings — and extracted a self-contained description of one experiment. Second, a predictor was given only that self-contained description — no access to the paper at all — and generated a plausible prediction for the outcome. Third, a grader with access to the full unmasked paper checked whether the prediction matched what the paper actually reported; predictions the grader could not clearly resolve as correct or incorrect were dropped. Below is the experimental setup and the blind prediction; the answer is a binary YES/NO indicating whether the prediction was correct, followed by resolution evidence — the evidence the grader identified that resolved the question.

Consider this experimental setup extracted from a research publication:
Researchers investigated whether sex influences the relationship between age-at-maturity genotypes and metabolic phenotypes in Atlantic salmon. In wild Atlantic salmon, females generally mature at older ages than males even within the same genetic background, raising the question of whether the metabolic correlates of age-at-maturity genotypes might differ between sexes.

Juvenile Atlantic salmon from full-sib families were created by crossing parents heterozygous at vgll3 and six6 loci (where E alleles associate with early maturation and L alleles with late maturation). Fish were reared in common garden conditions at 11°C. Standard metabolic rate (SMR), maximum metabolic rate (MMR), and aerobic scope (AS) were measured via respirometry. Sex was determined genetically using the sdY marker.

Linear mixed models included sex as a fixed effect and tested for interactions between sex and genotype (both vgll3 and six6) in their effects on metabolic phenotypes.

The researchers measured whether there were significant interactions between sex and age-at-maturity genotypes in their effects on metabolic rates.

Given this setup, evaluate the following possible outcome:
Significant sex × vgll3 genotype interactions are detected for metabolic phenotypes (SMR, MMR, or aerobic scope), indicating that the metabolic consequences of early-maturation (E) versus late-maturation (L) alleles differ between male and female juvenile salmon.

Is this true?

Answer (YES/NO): NO